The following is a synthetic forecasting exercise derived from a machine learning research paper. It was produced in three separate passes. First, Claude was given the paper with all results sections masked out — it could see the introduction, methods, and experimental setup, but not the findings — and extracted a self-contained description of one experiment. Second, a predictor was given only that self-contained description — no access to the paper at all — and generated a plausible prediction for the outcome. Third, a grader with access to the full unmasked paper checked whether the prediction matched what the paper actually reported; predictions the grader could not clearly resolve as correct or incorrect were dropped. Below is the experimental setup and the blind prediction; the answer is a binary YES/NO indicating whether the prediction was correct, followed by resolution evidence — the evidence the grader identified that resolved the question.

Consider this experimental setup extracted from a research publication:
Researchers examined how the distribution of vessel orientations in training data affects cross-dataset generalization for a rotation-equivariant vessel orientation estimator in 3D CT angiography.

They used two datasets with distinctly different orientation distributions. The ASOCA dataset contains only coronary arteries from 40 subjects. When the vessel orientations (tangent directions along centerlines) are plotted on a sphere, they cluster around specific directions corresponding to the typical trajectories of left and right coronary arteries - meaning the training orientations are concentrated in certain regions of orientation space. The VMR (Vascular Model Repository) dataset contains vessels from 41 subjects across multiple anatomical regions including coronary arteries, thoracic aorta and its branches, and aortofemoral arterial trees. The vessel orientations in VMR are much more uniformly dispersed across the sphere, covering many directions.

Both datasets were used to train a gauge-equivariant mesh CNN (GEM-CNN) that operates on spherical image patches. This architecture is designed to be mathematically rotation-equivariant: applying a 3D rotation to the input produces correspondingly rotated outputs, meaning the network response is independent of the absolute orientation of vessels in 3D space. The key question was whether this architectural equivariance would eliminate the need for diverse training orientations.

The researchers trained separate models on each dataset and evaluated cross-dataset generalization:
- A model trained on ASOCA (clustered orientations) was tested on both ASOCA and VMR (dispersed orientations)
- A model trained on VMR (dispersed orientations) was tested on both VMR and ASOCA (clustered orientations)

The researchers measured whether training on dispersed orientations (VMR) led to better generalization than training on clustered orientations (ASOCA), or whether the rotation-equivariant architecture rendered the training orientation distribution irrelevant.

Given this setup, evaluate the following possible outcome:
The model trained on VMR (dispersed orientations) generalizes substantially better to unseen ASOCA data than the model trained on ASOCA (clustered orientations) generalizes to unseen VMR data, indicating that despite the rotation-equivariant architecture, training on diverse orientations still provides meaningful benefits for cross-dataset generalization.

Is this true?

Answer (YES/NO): NO